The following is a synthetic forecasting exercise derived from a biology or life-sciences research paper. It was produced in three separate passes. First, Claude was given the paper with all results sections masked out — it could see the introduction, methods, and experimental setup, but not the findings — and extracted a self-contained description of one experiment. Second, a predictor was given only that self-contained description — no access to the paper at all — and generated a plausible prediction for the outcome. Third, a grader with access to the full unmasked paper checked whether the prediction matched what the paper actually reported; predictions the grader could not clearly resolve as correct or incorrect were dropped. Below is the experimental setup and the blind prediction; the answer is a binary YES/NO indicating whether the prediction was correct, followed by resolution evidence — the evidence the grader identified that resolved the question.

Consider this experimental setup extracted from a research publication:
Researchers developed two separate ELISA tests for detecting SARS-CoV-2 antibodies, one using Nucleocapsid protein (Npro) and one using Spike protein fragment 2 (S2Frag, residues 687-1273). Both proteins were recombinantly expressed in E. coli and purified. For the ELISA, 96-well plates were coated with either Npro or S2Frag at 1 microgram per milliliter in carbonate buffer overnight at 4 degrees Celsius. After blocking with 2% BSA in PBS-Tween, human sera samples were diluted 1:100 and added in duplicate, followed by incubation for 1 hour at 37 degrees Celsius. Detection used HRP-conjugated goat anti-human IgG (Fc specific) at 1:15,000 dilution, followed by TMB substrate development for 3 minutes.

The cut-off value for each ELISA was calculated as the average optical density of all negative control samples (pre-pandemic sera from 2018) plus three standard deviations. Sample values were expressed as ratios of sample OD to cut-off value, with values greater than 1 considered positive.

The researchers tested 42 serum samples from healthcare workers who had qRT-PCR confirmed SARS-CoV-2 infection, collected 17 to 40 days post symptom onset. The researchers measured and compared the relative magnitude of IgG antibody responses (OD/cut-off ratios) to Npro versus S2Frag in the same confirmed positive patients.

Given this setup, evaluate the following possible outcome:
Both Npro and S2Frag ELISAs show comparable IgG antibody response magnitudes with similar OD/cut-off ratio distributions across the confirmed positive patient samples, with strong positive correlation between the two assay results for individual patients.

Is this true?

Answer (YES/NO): NO